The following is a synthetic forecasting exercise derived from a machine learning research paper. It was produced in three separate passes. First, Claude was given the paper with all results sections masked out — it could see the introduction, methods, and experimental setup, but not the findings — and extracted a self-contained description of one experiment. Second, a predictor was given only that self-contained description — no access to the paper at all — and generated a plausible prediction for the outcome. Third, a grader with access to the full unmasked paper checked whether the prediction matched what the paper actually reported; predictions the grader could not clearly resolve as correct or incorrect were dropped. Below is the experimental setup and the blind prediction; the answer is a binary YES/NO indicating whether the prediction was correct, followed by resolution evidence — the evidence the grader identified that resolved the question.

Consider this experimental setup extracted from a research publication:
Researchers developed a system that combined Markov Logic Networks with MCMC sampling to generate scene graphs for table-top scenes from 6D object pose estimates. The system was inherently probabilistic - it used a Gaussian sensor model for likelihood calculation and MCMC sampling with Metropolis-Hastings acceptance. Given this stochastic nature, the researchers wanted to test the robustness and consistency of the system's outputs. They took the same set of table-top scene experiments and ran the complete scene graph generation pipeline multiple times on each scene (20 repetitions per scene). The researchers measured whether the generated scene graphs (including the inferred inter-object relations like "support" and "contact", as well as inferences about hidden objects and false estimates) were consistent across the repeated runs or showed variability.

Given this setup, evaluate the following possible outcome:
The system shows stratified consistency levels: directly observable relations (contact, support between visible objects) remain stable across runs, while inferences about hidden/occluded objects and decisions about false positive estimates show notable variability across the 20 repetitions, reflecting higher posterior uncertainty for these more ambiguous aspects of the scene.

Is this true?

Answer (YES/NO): NO